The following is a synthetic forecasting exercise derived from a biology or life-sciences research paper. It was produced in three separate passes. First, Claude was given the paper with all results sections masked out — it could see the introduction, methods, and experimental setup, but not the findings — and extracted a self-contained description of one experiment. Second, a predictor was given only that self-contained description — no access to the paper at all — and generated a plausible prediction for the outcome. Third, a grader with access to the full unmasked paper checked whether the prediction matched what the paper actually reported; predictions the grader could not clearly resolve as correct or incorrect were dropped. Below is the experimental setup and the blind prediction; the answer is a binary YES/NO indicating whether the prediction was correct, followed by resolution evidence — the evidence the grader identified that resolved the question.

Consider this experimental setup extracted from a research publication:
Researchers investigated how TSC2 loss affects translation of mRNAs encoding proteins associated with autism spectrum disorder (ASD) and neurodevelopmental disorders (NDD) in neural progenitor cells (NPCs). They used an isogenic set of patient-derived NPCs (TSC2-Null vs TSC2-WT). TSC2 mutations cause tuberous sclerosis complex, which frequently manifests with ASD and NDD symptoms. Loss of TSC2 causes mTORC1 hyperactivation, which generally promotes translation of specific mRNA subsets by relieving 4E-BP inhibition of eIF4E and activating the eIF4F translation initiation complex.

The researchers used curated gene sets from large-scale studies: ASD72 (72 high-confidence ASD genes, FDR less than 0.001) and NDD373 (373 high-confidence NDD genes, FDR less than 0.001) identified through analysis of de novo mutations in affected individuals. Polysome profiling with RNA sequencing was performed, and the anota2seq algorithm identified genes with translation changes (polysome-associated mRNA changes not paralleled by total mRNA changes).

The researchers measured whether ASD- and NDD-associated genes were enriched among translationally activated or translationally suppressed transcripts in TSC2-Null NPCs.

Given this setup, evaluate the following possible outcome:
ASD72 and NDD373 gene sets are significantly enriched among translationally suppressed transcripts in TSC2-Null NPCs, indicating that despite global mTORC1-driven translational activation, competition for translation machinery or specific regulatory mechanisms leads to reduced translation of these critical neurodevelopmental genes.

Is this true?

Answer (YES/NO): YES